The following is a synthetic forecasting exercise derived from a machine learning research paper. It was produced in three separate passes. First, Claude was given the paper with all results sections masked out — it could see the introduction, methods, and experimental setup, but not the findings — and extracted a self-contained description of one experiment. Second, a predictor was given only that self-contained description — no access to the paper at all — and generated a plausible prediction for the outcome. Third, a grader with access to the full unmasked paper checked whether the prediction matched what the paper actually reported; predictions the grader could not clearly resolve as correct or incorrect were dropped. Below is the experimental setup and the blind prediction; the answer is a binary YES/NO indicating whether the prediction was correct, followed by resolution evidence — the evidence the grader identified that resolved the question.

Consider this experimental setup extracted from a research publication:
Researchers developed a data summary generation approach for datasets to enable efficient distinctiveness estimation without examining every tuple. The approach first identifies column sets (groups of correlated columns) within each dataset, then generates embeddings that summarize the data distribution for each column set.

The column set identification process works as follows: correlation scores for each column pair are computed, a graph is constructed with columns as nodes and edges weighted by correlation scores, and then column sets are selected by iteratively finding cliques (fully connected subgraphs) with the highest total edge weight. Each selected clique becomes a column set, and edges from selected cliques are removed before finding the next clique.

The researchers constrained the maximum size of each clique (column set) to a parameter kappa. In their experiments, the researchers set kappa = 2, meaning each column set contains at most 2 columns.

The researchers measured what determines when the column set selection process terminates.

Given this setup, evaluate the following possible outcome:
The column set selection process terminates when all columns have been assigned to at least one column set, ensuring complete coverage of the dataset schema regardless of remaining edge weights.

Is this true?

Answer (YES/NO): NO